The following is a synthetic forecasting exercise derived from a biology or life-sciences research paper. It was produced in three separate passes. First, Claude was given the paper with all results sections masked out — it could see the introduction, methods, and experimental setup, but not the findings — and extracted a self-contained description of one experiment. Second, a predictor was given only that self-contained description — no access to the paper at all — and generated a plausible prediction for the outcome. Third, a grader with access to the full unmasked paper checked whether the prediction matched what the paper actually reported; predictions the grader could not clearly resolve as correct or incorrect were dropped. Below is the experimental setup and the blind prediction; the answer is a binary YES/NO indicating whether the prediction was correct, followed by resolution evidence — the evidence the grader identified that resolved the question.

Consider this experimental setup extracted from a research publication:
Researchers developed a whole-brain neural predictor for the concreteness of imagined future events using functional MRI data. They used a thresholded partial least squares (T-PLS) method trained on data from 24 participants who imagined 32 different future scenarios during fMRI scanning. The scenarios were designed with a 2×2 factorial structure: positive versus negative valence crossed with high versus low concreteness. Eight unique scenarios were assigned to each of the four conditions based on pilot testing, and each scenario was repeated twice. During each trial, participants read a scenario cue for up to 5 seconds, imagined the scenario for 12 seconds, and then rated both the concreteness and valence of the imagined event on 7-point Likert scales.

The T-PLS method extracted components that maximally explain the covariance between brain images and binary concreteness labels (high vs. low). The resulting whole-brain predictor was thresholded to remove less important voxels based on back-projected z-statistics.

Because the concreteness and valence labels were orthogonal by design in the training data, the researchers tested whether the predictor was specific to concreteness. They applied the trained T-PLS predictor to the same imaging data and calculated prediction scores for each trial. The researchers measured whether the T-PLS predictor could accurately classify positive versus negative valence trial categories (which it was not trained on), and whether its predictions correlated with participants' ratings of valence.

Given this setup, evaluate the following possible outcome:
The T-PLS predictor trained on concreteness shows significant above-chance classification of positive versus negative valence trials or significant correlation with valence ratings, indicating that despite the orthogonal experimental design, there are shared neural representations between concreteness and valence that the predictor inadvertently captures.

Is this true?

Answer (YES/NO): NO